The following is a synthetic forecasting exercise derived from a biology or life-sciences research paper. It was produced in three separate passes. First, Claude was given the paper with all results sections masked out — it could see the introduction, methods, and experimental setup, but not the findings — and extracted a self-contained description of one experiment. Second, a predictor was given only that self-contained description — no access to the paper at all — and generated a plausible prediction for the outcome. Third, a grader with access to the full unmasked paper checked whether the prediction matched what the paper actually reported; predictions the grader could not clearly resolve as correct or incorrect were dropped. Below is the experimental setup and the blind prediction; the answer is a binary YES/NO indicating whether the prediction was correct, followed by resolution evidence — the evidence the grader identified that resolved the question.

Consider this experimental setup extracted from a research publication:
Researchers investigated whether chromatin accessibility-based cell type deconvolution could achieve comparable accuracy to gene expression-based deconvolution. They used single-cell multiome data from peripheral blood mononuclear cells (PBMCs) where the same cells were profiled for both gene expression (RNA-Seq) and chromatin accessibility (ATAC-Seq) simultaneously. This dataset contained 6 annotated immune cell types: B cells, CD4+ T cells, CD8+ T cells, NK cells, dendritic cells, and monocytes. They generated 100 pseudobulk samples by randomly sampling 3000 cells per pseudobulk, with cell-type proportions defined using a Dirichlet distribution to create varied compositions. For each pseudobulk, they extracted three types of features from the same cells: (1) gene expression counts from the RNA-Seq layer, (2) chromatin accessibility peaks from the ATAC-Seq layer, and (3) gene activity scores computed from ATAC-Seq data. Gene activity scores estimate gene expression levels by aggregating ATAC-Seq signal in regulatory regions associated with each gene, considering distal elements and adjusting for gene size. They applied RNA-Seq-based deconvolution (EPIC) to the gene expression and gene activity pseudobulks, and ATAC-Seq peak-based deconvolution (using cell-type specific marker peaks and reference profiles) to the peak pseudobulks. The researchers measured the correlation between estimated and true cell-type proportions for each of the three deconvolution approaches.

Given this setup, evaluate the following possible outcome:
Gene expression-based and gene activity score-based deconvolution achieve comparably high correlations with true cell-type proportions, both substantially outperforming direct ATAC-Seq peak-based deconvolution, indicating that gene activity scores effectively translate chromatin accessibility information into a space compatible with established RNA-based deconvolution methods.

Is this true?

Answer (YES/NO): NO